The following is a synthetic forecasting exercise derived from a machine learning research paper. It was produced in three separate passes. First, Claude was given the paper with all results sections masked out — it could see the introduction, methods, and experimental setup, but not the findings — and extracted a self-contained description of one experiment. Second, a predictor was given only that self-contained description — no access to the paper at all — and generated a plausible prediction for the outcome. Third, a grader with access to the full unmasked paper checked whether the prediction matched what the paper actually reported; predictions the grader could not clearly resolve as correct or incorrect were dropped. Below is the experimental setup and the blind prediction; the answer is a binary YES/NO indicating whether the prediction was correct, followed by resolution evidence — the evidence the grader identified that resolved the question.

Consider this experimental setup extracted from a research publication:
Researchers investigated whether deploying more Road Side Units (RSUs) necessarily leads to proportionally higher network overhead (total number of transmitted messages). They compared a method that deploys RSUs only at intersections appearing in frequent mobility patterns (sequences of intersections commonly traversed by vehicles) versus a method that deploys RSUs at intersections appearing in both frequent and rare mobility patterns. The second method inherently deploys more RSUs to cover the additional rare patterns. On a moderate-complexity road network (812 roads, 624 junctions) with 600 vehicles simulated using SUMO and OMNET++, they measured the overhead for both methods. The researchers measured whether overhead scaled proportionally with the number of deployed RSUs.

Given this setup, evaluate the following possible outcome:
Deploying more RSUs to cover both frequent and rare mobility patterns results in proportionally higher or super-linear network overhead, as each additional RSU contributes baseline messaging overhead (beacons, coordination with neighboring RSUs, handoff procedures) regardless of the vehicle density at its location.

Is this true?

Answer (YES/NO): NO